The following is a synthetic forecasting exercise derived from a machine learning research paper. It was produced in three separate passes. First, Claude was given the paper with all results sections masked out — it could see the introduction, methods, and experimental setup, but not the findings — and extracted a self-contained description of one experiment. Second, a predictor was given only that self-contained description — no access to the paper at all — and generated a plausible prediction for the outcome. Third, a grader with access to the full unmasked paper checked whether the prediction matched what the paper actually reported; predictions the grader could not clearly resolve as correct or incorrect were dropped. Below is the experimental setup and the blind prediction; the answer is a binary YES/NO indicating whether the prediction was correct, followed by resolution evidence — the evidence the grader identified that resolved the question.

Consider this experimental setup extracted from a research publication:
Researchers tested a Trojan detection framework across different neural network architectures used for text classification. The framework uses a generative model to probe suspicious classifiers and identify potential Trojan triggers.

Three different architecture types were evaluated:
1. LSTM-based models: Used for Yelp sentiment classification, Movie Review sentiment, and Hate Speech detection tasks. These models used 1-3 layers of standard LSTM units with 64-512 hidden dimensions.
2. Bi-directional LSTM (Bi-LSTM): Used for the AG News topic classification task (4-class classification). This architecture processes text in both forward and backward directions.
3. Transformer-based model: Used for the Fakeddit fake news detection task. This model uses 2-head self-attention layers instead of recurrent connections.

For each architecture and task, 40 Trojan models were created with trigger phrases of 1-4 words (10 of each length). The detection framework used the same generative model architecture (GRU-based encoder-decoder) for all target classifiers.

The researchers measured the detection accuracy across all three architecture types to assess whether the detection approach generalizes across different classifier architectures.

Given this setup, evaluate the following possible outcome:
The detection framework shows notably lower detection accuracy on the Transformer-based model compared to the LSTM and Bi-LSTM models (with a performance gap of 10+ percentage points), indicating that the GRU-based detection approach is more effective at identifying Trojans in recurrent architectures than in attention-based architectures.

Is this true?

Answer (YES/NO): NO